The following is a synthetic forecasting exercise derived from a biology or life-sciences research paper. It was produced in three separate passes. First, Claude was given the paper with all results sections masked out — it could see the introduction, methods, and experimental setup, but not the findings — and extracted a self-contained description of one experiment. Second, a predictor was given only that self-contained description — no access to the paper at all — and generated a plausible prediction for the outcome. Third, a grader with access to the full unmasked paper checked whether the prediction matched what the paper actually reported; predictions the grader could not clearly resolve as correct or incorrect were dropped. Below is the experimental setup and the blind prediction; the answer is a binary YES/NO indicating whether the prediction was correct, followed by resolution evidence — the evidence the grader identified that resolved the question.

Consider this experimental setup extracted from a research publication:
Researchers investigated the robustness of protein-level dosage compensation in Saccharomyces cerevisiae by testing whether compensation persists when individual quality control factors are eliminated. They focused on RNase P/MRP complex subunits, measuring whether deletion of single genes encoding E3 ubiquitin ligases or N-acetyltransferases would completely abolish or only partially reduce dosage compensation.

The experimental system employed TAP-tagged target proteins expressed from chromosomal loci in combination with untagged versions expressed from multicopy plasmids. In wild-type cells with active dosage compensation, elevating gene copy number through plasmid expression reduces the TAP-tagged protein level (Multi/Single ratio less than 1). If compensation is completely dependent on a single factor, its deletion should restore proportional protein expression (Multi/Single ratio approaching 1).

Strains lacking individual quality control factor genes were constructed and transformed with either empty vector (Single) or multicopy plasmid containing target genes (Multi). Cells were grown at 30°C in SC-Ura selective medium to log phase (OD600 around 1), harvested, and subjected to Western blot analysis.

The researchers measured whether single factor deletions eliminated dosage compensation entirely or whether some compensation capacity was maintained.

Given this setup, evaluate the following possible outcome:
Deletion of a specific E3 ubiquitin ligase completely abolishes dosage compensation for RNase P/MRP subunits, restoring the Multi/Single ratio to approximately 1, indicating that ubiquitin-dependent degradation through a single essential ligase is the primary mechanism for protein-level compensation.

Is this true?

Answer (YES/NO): NO